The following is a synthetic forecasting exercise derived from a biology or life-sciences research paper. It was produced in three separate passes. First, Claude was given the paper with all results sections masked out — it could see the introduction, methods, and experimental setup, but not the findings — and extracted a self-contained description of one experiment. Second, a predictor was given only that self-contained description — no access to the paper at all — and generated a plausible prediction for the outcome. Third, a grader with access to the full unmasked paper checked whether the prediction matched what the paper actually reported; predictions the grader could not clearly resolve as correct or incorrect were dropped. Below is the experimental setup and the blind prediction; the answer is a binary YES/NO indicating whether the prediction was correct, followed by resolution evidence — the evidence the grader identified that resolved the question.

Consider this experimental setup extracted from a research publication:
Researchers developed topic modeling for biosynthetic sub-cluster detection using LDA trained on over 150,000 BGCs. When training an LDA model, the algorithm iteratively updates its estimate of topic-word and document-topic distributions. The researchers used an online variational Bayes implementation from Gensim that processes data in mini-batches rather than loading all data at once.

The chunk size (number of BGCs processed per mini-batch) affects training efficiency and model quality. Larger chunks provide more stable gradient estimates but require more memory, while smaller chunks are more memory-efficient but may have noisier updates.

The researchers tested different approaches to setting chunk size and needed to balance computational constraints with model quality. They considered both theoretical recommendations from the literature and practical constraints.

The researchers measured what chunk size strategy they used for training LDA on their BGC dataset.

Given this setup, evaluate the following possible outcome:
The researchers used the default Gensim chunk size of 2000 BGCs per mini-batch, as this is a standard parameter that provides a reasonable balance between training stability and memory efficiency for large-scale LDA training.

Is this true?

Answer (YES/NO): NO